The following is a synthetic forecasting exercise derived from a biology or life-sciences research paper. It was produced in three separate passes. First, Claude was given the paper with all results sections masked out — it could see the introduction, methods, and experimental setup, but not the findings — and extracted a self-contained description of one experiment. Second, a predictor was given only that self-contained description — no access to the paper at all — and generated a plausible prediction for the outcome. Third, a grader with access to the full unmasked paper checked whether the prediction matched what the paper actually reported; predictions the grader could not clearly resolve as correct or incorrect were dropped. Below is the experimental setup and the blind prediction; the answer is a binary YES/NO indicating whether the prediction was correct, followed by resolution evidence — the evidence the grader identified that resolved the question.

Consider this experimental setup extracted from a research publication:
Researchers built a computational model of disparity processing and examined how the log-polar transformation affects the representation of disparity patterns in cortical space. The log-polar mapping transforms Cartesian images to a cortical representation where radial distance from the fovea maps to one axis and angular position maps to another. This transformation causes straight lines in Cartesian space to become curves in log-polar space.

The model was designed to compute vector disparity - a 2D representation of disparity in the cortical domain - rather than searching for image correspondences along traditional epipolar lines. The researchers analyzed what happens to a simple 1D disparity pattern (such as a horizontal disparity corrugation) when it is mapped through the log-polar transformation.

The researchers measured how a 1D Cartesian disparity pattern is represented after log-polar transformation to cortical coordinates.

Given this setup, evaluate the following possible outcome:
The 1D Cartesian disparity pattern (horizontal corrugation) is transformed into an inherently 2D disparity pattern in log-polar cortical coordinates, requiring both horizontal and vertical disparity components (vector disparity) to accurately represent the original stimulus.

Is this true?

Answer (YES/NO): YES